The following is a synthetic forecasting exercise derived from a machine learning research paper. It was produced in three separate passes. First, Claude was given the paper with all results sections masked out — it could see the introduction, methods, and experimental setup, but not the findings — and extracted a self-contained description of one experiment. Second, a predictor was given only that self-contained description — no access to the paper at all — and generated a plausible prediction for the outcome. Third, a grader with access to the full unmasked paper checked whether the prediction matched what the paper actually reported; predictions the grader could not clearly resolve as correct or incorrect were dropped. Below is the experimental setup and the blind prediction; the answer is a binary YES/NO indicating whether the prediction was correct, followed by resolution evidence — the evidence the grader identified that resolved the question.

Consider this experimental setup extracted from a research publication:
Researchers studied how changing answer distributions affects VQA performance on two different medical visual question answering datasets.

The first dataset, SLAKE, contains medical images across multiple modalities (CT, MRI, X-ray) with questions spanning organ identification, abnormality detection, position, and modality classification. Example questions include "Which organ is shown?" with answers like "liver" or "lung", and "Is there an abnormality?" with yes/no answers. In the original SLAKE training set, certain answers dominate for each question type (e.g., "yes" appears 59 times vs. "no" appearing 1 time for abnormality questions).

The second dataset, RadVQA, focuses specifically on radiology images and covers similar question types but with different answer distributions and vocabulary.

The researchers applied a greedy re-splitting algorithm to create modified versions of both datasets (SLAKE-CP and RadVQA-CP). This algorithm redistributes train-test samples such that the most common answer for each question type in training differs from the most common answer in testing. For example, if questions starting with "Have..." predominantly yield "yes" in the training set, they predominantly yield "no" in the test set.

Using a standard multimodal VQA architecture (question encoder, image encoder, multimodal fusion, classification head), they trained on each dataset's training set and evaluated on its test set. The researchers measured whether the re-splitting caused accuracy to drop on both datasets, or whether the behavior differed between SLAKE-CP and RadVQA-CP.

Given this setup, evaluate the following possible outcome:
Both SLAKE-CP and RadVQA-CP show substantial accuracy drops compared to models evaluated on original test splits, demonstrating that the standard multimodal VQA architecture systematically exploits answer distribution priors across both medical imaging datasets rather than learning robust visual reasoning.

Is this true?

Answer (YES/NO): NO